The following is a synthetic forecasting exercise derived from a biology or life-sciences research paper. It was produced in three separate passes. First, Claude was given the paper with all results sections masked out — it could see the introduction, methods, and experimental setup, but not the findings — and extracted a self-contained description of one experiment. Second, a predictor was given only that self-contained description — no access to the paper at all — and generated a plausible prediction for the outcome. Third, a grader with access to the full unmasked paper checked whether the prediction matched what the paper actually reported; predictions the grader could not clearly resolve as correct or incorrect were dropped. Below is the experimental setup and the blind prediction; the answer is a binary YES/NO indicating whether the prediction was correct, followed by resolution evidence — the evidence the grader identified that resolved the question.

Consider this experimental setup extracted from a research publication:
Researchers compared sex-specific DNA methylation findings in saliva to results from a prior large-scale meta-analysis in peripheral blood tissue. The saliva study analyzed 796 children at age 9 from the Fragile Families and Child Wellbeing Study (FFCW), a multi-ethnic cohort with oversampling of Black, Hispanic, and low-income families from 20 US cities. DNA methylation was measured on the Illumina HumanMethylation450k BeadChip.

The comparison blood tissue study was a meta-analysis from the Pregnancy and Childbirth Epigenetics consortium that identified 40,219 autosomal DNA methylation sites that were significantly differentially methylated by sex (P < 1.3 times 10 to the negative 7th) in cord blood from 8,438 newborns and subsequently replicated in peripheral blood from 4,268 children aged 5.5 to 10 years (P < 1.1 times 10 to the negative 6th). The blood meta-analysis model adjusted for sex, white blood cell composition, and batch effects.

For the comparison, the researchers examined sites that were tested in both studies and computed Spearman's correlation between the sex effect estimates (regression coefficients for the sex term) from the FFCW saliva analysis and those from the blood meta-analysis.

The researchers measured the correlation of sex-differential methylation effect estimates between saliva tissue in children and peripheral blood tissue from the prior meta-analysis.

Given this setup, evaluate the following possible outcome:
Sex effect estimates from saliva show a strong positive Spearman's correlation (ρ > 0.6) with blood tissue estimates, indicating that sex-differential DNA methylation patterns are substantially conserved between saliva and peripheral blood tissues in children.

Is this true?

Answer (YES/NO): YES